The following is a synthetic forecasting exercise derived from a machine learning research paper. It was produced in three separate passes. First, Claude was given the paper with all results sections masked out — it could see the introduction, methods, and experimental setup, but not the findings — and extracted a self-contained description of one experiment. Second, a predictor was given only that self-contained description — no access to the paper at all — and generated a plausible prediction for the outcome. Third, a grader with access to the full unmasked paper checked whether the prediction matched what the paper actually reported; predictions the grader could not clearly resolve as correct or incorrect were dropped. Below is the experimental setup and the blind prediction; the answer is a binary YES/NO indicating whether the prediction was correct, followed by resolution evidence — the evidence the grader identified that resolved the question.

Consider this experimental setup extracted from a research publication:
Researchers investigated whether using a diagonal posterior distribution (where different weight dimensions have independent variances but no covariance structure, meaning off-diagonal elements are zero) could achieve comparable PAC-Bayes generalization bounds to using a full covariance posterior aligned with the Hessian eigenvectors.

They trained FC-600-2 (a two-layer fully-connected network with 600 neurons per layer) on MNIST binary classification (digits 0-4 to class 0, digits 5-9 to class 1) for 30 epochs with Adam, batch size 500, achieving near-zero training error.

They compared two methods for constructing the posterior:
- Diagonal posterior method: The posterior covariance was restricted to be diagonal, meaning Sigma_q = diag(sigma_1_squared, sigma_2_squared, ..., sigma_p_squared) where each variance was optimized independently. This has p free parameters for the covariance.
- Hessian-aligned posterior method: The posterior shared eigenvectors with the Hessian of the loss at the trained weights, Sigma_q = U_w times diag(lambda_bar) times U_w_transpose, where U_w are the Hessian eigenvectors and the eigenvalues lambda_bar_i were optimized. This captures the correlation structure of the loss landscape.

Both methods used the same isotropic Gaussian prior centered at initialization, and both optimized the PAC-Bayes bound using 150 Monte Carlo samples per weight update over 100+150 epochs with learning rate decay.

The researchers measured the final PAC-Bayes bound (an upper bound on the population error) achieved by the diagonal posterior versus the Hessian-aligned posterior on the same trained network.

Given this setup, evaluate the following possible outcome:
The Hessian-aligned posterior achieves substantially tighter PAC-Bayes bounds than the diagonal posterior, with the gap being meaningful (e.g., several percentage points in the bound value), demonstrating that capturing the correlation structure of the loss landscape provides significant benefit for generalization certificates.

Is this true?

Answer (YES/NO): YES